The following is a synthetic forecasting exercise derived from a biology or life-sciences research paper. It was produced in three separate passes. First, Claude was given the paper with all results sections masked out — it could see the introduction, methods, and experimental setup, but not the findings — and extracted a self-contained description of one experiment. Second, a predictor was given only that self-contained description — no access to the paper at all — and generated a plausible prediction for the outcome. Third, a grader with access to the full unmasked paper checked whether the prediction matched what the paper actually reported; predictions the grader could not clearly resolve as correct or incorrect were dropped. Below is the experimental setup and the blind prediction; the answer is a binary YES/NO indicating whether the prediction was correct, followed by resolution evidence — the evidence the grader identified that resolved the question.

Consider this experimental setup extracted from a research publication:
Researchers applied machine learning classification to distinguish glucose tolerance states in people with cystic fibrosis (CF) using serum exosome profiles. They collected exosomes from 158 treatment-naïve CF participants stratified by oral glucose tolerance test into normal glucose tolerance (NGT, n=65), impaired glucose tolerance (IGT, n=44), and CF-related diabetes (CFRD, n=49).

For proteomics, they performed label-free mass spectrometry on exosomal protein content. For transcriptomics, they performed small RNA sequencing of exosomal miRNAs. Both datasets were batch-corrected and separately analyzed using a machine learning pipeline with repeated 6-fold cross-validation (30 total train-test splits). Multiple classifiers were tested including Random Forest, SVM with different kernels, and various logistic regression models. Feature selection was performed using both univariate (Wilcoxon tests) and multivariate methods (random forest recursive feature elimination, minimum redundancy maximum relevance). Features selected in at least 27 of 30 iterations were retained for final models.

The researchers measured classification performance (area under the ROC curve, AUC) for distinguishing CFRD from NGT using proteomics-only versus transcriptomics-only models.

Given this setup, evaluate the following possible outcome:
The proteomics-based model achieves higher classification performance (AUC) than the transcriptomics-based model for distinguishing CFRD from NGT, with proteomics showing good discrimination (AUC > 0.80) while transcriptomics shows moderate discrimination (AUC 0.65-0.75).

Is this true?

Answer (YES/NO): YES